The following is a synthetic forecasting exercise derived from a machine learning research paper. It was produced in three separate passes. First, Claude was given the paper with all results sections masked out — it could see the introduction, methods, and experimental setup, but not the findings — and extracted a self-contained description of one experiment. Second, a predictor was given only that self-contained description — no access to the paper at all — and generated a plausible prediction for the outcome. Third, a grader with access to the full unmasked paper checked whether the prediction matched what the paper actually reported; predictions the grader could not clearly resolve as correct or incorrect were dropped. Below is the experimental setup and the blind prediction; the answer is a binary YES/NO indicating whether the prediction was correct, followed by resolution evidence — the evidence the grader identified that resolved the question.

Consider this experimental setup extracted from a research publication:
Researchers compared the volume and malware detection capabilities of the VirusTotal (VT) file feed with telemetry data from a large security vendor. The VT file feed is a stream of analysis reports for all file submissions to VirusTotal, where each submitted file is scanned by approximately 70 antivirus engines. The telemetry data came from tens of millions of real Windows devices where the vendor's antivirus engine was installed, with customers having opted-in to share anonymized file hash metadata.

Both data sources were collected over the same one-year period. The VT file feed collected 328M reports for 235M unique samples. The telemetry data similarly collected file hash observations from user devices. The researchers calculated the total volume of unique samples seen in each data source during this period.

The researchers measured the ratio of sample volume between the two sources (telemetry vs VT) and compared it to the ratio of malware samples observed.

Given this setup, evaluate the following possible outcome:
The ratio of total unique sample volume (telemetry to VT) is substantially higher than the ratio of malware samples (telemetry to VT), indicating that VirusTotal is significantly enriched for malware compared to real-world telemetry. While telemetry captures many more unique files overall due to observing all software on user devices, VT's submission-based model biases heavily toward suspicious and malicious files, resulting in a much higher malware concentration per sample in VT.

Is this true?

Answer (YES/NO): YES